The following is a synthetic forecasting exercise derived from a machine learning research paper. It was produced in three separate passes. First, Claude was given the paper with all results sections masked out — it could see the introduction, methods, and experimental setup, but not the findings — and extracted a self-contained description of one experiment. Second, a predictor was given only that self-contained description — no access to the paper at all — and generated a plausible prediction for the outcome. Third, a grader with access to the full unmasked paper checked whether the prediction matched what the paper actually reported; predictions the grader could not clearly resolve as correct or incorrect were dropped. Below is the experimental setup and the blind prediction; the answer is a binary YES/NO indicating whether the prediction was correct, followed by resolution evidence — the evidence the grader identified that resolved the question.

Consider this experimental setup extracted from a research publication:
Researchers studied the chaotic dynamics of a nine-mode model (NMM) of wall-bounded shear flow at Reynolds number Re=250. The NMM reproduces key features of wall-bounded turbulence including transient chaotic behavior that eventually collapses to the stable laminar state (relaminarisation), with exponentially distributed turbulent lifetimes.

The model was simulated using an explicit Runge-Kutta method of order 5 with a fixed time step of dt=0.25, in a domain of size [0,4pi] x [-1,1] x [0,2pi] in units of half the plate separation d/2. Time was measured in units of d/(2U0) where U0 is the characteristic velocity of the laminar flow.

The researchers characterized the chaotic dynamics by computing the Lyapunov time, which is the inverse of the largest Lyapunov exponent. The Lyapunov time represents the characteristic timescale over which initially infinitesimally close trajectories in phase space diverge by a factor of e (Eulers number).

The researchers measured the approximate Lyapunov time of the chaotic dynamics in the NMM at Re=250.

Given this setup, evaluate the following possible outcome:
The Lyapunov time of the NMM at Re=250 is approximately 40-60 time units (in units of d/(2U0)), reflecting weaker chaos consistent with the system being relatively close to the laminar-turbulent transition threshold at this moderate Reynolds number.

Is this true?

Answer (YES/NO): YES